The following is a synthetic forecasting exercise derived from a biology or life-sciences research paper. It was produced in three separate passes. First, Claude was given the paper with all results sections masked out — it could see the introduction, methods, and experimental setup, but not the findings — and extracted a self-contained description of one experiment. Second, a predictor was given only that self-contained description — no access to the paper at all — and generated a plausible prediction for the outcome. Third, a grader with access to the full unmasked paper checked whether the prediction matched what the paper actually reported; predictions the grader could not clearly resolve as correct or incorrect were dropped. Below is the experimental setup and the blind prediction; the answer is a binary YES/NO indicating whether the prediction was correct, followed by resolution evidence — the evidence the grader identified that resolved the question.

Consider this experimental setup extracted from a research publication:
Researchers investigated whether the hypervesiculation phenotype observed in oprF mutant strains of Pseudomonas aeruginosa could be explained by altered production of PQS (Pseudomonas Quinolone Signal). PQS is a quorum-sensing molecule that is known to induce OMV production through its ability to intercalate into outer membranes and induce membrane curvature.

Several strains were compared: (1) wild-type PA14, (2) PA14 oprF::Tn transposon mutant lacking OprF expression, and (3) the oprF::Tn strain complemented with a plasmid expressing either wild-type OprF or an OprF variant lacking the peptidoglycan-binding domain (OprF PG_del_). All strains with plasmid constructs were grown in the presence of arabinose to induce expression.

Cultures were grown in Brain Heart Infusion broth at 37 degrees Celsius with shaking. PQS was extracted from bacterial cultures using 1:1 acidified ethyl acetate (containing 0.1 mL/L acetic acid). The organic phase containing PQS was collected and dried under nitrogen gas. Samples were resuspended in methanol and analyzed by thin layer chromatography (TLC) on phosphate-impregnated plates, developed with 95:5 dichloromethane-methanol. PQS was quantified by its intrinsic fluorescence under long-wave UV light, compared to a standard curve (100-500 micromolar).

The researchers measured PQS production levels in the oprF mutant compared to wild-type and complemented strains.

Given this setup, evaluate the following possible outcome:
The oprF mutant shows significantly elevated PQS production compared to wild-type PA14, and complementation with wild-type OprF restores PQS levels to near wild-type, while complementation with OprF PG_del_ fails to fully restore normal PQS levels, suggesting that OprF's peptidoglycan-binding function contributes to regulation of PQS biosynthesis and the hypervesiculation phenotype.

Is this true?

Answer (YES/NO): NO